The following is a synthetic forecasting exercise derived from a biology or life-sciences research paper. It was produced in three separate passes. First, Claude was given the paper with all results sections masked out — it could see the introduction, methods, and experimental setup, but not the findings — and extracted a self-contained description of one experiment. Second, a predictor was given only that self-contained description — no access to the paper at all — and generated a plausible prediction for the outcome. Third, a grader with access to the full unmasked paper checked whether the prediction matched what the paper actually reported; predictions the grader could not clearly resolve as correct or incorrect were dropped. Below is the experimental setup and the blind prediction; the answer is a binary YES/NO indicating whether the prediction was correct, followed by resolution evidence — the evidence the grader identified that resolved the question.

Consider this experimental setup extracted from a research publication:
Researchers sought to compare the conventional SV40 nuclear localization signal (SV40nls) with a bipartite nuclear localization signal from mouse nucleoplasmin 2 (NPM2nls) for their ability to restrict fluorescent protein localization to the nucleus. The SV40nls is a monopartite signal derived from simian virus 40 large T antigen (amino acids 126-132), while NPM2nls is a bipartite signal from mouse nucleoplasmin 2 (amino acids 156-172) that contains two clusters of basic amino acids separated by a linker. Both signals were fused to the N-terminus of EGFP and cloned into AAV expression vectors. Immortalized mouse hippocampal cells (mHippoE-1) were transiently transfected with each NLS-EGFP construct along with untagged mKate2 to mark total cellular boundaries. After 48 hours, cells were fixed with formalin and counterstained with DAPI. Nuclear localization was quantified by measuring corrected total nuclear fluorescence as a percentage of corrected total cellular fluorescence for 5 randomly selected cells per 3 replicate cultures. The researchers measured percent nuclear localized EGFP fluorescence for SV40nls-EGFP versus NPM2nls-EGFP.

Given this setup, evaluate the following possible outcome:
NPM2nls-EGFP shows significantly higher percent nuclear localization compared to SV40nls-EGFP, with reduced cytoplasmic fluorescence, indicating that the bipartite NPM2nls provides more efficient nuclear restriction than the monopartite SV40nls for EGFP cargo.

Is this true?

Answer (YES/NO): YES